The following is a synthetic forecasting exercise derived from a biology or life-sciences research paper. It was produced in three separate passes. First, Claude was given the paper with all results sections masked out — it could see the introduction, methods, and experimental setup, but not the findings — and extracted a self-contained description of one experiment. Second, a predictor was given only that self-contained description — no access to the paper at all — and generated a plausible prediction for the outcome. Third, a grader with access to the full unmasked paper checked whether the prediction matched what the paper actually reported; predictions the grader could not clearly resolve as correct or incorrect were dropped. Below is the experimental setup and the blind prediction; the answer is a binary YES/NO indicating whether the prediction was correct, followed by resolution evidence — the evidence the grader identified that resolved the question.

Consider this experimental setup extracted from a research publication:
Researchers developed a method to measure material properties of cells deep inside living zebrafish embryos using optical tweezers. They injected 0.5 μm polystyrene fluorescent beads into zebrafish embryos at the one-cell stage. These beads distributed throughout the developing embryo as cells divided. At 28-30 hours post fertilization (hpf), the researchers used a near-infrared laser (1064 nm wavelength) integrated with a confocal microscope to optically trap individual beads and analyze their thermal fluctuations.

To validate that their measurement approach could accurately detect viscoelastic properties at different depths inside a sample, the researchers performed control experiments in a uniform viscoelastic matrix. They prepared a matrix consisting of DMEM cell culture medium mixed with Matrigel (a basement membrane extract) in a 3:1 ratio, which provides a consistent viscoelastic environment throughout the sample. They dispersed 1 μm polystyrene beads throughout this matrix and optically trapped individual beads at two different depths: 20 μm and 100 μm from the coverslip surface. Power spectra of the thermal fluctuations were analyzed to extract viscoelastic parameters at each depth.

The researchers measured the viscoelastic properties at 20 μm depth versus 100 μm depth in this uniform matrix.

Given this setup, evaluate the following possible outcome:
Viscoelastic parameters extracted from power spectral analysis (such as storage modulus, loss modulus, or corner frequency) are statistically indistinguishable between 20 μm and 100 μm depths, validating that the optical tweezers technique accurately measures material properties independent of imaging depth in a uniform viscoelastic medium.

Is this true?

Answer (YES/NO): YES